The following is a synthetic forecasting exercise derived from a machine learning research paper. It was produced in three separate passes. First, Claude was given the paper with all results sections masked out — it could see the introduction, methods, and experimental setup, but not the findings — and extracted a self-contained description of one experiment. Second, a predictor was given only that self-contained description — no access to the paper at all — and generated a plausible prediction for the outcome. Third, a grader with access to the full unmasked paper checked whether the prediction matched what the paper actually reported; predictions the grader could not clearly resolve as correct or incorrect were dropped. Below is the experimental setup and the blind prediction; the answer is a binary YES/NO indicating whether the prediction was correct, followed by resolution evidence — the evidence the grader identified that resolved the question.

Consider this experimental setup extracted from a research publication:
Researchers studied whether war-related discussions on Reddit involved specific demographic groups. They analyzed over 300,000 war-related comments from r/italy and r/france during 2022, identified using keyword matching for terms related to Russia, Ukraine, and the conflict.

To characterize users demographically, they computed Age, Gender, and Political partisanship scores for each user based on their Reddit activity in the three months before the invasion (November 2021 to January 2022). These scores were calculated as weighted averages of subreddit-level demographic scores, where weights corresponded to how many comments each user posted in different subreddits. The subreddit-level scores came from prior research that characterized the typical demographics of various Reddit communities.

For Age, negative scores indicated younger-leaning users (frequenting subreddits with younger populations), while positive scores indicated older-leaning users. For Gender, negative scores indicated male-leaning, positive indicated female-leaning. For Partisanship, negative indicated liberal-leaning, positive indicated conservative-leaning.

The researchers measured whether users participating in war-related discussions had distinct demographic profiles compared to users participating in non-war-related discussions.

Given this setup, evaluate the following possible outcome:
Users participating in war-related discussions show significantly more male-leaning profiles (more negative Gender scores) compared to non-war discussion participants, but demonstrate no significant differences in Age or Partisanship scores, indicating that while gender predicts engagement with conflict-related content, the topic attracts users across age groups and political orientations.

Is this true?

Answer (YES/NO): NO